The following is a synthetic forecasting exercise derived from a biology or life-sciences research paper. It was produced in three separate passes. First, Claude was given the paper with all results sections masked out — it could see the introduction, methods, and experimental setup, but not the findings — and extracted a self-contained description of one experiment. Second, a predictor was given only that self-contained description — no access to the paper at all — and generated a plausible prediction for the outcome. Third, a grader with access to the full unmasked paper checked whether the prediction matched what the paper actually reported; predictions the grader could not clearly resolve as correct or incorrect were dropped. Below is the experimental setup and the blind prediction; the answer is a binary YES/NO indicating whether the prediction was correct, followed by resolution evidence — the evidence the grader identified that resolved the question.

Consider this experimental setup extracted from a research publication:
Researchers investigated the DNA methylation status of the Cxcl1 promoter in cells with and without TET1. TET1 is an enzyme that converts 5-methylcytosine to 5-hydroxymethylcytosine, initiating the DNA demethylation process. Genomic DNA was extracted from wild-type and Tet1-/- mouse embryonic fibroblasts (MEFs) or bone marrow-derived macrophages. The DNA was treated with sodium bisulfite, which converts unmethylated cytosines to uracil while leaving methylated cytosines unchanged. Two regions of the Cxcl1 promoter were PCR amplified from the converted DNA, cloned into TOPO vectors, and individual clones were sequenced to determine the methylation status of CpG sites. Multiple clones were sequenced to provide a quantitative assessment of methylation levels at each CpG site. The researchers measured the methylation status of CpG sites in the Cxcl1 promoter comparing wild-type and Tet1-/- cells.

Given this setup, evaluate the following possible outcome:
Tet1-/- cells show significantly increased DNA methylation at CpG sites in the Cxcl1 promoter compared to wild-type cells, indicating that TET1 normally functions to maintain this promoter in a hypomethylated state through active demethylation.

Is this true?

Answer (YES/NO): YES